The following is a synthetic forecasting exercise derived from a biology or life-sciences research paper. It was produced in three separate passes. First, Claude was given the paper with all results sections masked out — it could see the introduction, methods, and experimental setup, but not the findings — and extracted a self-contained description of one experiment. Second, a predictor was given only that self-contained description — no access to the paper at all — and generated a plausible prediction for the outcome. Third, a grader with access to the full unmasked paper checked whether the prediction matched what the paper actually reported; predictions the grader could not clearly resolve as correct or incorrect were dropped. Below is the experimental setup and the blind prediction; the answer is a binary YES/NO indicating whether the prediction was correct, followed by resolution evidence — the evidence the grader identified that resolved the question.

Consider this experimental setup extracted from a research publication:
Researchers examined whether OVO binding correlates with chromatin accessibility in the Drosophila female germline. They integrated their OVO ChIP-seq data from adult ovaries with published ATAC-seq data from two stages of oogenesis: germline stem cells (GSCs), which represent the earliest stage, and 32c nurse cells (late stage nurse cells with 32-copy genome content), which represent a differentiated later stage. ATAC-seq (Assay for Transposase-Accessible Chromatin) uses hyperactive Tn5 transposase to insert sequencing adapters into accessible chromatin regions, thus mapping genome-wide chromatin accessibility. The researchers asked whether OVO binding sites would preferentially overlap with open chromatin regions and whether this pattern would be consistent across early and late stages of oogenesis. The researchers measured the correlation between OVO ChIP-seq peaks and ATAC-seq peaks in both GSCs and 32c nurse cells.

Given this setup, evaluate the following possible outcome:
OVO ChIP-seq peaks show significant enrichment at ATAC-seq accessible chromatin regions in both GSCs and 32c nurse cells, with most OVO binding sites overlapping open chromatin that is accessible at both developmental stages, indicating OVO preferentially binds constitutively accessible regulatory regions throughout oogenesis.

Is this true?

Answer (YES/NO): YES